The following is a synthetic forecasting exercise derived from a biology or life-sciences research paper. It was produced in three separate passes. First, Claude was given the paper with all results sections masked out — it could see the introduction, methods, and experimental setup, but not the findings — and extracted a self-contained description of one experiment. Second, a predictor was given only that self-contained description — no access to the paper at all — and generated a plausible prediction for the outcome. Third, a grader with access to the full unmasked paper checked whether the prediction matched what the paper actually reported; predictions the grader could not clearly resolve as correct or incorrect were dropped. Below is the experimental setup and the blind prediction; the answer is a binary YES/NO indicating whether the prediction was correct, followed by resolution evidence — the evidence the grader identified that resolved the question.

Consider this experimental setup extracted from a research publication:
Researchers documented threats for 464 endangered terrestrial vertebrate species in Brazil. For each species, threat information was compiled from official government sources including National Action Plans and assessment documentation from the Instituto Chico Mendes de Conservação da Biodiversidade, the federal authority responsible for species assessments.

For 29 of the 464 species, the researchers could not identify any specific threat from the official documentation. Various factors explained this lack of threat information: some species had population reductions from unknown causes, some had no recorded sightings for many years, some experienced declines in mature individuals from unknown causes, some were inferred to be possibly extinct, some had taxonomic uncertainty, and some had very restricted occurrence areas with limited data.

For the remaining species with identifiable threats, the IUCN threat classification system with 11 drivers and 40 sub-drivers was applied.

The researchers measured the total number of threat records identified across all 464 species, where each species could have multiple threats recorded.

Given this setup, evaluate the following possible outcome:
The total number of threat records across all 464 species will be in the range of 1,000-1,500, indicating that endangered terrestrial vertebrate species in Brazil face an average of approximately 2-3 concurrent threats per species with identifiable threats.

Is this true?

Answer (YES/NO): YES